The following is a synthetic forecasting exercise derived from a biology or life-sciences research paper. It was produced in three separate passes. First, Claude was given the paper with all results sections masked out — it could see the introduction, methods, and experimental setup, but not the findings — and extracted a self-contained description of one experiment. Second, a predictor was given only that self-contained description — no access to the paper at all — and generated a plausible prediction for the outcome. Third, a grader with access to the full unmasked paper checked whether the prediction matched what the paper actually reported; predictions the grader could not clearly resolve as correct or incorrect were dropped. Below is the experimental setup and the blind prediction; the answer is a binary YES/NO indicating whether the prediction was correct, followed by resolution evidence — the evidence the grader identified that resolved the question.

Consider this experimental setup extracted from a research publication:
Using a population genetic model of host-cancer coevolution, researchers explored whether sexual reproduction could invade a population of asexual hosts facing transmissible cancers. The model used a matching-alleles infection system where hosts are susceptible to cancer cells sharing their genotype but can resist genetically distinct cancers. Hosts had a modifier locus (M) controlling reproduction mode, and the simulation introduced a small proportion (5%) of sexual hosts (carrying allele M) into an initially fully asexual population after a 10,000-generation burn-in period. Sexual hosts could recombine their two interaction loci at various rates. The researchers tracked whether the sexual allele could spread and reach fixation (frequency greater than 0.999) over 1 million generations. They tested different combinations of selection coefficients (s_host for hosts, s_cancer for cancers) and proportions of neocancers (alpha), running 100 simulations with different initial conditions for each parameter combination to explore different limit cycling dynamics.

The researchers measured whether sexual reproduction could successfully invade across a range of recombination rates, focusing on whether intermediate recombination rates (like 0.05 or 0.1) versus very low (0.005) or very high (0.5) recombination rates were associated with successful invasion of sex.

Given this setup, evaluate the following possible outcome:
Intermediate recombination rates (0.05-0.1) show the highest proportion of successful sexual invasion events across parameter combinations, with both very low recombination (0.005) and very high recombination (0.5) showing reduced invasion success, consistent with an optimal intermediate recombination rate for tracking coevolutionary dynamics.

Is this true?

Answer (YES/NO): YES